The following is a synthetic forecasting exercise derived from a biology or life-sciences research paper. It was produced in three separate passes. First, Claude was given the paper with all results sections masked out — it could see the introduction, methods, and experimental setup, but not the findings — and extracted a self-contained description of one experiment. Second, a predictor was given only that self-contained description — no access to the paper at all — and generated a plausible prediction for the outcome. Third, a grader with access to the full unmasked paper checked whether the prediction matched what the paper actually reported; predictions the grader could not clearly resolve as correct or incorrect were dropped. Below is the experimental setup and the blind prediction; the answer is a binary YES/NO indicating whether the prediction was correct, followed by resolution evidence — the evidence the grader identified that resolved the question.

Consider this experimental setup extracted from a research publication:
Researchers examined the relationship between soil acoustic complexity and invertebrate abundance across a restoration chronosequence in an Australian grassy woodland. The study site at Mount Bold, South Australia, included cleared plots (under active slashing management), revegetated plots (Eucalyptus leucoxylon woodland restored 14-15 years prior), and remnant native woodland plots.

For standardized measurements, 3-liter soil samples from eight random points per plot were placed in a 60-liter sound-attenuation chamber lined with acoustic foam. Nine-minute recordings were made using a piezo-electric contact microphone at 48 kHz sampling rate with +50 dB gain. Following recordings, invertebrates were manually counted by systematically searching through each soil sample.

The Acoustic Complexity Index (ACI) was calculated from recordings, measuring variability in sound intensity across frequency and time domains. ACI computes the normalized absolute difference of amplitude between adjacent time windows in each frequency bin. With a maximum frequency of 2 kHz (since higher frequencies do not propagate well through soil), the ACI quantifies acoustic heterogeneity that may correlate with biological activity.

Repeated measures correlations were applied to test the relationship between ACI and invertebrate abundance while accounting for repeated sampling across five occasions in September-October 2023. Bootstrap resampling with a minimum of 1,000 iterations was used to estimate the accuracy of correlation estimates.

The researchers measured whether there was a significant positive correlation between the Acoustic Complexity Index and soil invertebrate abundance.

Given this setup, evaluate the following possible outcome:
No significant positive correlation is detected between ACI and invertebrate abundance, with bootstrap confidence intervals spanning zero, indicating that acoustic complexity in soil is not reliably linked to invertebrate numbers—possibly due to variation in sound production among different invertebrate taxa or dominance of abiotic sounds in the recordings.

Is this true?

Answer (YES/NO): NO